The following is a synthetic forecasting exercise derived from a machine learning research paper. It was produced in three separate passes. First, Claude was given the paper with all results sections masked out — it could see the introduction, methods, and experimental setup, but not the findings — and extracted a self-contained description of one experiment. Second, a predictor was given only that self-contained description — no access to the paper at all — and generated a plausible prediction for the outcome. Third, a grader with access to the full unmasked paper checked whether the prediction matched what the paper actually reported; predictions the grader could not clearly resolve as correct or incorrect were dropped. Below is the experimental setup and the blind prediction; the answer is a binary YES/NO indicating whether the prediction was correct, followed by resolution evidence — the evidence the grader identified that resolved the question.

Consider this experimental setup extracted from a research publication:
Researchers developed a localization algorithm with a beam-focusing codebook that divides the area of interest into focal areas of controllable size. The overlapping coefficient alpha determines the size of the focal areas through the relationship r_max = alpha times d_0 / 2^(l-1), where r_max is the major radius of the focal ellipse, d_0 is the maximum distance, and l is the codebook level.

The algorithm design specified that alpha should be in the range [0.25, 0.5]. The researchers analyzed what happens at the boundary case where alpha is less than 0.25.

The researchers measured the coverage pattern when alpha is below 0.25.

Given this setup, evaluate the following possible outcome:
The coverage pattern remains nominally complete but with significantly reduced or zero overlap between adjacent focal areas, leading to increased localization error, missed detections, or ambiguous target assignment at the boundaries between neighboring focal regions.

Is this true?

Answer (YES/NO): NO